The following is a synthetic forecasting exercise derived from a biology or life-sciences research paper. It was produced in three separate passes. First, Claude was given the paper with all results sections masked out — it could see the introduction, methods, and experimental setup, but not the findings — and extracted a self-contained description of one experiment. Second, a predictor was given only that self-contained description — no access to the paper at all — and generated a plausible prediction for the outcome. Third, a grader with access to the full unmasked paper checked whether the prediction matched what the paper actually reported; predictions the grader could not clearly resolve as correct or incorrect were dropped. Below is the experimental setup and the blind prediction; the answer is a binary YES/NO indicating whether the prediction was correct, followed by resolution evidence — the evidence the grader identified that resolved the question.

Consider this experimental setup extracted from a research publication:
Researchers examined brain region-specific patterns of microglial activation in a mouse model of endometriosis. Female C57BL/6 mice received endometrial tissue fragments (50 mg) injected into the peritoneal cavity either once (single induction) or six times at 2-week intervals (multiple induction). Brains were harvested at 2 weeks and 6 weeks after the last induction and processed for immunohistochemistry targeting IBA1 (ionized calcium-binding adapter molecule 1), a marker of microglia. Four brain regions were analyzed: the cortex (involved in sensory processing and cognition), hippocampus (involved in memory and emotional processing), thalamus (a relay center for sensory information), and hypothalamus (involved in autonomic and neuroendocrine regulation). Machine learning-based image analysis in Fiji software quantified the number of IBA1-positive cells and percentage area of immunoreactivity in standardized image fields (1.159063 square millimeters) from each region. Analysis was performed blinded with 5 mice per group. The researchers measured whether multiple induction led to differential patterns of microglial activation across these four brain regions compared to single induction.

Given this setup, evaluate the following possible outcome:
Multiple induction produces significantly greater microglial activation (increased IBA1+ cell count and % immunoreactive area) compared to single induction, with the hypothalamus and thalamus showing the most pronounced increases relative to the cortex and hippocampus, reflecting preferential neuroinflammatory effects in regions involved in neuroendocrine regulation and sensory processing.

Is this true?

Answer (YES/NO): NO